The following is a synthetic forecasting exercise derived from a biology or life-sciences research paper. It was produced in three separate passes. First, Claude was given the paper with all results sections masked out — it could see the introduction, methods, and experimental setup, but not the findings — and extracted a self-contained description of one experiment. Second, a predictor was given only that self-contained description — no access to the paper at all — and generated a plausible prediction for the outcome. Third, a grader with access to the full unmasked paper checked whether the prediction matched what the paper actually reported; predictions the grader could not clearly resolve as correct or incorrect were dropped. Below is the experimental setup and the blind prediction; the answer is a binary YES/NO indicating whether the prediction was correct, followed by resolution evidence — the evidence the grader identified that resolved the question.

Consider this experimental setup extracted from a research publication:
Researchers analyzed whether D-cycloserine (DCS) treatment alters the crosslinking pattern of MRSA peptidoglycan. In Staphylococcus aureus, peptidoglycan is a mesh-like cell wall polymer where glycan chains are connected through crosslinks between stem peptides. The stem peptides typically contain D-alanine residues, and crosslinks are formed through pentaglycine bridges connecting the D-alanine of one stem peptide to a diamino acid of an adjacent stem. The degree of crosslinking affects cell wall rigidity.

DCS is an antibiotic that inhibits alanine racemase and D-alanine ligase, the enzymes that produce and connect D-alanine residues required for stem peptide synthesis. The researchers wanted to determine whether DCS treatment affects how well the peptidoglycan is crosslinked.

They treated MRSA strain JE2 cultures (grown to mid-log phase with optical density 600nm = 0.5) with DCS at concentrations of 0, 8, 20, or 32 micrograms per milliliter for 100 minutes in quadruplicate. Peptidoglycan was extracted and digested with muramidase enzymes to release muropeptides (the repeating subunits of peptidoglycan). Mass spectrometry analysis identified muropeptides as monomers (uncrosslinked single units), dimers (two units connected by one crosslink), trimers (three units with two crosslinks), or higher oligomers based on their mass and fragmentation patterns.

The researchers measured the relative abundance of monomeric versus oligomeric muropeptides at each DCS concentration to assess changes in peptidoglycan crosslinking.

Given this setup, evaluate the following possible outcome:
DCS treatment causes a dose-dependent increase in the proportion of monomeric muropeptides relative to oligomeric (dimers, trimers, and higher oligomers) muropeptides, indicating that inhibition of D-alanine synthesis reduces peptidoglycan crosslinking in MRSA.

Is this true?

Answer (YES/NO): YES